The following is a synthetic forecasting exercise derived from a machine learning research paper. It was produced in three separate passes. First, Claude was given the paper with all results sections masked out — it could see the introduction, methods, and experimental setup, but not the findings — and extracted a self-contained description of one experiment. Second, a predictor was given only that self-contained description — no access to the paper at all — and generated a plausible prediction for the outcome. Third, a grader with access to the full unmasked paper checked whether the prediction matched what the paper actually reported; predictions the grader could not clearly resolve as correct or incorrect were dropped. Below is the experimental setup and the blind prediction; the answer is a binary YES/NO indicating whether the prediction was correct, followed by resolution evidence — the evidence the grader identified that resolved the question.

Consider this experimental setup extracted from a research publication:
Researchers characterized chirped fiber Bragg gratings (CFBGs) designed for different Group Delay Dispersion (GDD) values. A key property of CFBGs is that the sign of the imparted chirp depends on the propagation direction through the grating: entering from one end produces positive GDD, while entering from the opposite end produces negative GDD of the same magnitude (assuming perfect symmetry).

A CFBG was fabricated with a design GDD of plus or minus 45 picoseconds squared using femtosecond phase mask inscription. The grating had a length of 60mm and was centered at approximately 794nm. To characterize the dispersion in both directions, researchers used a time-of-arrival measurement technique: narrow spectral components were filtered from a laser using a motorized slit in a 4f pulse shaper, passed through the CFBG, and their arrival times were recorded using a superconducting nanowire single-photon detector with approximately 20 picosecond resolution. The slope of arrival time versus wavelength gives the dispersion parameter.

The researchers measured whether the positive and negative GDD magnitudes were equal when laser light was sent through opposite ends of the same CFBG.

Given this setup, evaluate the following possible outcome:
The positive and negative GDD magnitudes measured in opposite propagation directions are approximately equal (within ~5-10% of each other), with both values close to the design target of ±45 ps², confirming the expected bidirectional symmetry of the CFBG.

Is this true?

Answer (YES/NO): YES